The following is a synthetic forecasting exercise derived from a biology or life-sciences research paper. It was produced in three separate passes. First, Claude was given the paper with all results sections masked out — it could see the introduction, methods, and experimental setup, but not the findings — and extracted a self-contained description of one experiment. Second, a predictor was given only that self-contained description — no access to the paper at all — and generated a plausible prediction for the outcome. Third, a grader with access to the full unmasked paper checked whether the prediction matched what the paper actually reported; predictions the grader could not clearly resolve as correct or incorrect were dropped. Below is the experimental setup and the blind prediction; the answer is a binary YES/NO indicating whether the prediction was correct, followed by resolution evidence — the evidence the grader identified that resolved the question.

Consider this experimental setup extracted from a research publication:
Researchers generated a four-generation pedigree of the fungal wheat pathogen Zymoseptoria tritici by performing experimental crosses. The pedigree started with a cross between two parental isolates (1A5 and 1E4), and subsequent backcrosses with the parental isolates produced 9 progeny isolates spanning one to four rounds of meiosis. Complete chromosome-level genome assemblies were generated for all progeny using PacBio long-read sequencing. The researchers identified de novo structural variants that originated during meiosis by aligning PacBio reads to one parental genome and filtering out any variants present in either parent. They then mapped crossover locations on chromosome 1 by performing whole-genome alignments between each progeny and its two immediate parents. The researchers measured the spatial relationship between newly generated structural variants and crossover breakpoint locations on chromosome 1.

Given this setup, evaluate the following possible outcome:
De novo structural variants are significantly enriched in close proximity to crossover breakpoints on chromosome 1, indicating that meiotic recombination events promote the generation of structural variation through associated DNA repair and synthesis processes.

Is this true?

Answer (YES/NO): YES